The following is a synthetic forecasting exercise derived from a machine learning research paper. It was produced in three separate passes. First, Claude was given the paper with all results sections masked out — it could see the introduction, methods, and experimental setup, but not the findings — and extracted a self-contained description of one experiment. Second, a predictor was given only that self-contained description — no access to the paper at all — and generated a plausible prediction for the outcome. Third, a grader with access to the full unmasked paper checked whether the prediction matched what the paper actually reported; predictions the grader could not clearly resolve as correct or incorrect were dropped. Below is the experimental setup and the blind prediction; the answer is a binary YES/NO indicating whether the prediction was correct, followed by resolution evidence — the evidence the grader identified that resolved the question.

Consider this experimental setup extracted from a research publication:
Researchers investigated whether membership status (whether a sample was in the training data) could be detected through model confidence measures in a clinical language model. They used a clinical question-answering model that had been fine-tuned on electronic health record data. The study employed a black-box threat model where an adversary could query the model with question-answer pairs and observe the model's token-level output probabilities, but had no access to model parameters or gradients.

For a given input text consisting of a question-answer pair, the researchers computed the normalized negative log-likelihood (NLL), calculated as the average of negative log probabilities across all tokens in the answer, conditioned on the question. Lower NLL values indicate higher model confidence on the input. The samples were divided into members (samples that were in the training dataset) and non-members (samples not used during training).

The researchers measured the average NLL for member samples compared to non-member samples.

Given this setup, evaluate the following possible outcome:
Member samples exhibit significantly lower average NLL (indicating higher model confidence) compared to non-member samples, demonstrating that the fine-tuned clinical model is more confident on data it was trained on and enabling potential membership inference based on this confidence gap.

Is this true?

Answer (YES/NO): NO